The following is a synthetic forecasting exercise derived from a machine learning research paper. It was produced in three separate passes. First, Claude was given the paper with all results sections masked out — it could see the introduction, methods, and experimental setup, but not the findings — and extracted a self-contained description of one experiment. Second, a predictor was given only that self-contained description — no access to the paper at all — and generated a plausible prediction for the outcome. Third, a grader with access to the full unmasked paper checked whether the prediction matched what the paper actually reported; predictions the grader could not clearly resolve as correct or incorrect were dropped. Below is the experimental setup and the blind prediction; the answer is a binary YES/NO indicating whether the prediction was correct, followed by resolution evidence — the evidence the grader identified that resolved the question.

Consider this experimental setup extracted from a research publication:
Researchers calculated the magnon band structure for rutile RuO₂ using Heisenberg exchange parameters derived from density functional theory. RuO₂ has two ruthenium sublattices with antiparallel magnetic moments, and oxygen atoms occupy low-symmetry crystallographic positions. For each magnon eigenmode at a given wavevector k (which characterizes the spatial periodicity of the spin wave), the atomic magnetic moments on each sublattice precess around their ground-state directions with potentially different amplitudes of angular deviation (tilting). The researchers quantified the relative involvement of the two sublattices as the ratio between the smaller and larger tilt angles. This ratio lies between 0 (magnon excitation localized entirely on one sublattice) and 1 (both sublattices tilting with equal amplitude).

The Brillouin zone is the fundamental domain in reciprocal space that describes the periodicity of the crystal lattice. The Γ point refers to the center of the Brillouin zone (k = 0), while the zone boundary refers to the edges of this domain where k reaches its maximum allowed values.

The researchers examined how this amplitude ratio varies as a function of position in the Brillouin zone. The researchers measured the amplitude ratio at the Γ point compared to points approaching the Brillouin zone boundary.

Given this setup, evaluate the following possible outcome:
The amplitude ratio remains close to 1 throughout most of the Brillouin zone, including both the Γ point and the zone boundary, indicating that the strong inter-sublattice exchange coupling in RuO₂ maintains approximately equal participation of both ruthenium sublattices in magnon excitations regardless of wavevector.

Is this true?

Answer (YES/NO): NO